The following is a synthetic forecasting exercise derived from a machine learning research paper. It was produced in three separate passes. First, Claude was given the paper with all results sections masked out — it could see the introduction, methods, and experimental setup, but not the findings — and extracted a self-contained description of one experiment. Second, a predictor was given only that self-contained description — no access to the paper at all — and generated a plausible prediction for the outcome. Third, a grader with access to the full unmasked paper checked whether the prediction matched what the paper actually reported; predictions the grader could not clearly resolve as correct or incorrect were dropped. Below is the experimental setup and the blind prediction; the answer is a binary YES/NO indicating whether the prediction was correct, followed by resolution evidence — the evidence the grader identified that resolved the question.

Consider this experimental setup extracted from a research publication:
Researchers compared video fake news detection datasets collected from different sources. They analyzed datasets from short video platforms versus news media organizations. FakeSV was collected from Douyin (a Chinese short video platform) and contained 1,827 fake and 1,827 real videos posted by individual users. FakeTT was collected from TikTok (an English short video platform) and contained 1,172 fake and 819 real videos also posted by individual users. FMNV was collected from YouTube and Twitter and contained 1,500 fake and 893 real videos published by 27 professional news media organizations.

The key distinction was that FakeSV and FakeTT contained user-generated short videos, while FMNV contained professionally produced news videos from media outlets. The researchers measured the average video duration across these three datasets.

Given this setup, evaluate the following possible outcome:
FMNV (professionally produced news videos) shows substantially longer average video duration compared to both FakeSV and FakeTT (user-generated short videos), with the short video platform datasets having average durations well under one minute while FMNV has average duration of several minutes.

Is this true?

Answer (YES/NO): NO